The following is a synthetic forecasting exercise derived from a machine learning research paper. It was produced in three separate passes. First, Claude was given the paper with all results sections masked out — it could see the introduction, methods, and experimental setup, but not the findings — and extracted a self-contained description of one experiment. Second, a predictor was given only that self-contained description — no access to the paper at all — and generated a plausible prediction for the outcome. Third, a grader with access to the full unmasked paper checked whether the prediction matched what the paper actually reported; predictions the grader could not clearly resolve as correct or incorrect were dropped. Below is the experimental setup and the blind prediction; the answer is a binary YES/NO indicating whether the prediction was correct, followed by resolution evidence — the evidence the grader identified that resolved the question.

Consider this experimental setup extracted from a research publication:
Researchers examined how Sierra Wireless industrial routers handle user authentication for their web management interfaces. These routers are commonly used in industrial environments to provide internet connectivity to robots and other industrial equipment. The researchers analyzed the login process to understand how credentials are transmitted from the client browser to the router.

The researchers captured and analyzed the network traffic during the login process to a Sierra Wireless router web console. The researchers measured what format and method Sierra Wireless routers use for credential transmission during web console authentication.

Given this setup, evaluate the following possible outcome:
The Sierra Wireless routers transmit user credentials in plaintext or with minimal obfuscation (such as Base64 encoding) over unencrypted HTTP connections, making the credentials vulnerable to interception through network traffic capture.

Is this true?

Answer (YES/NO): YES